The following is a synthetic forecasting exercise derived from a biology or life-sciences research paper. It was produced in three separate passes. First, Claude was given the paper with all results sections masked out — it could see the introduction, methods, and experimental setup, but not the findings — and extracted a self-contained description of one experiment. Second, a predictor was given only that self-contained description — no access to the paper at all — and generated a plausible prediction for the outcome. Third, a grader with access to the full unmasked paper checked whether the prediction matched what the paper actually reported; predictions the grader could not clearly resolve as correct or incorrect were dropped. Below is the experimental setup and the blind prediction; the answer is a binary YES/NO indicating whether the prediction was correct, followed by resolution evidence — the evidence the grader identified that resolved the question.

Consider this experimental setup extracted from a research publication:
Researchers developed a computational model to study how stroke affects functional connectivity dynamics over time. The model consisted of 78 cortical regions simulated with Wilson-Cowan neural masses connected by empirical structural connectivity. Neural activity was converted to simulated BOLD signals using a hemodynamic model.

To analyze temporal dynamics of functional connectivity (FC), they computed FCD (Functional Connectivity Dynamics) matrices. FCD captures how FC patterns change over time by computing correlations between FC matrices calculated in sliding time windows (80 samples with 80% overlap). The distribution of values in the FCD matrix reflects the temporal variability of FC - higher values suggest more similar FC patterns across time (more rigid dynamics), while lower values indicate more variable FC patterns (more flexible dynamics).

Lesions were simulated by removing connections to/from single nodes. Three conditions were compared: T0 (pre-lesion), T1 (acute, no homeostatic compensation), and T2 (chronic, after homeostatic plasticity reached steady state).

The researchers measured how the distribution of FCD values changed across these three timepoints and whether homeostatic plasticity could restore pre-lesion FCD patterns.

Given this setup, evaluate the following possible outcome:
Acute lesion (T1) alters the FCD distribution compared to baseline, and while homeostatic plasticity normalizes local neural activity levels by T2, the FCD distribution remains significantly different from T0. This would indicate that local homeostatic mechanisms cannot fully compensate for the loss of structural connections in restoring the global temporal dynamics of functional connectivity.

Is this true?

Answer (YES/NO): YES